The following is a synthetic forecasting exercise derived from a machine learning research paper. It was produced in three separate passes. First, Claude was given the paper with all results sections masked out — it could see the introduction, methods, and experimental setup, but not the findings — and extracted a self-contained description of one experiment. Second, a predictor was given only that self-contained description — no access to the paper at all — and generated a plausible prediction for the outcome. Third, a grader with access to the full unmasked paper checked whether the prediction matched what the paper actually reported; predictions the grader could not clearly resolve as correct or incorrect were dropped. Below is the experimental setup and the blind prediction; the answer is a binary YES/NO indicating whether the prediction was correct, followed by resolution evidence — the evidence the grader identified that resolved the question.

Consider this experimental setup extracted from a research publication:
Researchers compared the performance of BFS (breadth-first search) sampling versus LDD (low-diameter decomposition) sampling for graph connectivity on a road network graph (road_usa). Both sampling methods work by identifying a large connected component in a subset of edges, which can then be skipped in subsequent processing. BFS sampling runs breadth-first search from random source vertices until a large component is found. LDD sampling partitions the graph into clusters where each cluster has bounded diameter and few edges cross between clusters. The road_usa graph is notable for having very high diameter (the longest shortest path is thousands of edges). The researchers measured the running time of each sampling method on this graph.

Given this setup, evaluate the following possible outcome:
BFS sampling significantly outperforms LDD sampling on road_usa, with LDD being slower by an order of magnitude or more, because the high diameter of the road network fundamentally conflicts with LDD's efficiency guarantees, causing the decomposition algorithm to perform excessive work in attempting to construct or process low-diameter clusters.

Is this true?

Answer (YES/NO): NO